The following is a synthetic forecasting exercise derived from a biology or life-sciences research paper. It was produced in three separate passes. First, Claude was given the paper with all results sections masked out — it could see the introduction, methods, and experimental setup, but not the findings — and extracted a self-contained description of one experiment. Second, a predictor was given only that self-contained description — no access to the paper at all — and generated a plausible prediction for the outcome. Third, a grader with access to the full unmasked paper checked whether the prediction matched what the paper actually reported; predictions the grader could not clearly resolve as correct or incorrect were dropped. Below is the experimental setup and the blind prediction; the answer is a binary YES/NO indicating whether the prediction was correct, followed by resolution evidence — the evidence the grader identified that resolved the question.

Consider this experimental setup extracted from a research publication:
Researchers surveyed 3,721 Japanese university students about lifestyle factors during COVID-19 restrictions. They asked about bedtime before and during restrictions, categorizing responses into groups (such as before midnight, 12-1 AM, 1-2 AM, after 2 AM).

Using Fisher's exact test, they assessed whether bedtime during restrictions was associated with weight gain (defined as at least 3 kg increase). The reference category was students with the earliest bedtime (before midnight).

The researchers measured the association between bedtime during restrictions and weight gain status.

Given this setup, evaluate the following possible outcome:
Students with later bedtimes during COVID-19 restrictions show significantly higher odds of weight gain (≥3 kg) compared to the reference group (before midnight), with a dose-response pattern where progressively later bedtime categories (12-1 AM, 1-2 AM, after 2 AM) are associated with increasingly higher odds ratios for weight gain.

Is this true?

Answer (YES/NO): NO